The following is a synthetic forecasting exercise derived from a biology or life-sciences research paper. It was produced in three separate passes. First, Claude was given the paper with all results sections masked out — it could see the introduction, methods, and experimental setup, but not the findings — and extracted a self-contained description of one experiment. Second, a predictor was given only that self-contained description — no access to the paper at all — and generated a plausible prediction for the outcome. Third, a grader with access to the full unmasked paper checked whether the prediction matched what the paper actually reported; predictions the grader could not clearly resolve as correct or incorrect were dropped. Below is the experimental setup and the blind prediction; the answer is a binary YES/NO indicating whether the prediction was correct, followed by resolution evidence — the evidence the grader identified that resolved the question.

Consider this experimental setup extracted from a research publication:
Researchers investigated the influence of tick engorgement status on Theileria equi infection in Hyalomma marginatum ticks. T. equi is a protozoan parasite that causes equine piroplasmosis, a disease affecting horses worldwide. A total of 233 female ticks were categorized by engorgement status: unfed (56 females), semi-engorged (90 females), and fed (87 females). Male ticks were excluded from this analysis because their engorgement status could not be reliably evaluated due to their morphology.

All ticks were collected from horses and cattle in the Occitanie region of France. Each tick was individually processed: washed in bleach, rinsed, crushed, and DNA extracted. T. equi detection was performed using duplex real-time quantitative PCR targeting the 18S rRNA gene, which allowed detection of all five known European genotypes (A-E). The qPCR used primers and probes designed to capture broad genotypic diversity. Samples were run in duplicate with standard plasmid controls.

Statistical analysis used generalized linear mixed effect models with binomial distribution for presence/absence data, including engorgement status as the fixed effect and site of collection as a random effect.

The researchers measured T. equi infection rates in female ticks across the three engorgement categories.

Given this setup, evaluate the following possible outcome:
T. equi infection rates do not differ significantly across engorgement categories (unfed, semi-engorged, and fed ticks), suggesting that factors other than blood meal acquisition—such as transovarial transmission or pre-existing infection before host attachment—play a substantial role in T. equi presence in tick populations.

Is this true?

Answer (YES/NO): NO